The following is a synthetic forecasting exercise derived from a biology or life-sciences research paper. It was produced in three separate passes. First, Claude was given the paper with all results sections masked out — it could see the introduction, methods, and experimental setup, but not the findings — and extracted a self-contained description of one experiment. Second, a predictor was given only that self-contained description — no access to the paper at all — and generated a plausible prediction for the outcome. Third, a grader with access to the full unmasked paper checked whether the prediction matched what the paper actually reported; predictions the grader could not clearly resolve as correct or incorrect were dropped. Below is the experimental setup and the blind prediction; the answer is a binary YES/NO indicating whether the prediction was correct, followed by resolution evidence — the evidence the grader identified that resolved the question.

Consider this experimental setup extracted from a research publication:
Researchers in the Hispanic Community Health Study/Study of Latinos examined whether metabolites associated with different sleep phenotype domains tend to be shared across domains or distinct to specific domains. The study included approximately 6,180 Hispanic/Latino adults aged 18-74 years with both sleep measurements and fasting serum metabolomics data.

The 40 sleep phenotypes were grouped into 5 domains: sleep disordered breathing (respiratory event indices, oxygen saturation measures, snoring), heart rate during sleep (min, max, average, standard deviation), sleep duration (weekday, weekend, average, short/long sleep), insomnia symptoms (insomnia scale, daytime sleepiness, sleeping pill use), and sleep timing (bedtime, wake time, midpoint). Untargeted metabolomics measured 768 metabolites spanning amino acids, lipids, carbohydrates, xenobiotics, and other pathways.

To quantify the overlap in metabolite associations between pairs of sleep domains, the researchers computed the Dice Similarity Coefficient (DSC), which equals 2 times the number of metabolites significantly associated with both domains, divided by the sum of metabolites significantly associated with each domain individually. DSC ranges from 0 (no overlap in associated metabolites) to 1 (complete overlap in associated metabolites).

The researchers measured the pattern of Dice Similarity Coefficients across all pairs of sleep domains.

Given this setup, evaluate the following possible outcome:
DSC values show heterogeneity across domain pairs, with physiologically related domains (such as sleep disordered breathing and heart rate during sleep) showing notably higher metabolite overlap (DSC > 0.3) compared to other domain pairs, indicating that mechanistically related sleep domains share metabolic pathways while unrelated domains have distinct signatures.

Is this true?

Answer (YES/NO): YES